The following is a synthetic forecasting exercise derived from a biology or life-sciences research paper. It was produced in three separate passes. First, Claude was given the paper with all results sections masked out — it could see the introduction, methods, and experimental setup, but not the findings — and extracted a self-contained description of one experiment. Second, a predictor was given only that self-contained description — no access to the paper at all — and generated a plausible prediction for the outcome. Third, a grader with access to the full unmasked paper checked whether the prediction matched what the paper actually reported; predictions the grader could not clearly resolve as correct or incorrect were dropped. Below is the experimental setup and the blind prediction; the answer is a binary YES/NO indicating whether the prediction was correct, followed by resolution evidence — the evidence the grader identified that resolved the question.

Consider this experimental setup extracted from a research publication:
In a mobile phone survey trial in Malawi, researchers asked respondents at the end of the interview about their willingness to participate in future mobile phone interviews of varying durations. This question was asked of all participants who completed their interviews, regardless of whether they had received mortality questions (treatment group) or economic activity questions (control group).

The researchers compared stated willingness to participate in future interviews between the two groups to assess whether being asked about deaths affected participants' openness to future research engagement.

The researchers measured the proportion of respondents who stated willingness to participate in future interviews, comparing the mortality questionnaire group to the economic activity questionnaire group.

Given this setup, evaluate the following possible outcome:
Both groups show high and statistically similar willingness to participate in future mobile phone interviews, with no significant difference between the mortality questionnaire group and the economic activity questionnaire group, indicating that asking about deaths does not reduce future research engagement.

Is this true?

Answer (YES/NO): YES